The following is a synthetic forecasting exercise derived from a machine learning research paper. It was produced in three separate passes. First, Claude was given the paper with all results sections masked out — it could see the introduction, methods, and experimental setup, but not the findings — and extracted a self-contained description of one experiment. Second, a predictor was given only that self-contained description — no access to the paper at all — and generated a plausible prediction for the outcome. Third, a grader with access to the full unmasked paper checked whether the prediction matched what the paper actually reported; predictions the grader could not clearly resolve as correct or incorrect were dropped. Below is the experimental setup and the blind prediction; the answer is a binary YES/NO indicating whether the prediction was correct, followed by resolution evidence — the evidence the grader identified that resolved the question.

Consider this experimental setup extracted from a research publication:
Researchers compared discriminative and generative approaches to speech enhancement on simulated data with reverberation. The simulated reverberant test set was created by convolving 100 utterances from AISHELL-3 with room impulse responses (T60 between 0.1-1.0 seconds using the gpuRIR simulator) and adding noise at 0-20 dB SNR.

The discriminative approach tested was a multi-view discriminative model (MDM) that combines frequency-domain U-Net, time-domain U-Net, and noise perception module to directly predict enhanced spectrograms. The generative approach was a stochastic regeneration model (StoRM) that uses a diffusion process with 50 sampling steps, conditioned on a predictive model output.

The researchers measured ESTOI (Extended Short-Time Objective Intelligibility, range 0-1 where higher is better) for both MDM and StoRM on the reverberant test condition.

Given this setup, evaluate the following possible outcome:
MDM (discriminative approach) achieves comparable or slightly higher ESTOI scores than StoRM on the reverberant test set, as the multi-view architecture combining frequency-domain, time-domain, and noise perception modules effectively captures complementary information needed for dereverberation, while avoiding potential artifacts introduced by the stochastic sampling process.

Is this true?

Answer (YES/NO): YES